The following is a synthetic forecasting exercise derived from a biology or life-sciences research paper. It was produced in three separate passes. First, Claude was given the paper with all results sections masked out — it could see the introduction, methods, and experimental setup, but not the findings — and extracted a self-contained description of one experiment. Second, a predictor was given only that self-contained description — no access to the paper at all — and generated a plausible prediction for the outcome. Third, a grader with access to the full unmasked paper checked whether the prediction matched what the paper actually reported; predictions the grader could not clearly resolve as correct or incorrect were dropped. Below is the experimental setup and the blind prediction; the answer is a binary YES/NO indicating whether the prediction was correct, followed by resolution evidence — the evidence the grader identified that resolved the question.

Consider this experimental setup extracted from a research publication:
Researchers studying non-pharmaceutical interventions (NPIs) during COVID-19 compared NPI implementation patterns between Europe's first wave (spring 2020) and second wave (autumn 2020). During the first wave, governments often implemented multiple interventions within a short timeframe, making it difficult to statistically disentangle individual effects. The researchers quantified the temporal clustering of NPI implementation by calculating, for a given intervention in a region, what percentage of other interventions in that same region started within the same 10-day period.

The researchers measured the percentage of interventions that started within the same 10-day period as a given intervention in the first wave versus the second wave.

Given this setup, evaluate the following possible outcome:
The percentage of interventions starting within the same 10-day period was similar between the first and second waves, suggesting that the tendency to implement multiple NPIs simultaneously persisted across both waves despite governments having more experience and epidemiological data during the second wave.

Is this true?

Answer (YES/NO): NO